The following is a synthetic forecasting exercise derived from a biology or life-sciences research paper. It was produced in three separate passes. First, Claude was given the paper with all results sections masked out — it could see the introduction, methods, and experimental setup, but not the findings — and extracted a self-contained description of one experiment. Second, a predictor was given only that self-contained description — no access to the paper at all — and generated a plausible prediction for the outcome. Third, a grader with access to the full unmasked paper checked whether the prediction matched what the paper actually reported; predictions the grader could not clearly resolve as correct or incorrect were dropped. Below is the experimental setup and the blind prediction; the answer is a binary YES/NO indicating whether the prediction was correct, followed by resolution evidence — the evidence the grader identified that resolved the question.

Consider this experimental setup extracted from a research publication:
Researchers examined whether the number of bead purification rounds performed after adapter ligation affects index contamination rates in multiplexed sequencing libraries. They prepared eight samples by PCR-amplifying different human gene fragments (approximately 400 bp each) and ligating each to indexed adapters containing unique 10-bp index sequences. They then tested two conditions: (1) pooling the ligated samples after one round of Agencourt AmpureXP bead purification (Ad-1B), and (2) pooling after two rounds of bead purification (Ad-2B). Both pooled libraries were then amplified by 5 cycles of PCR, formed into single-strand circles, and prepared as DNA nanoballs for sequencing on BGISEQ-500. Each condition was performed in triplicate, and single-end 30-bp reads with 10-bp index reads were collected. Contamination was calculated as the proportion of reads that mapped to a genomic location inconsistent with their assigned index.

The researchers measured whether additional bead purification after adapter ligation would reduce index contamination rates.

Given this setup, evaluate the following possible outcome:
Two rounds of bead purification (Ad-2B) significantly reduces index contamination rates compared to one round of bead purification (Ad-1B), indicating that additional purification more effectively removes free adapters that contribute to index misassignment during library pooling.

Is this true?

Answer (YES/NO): YES